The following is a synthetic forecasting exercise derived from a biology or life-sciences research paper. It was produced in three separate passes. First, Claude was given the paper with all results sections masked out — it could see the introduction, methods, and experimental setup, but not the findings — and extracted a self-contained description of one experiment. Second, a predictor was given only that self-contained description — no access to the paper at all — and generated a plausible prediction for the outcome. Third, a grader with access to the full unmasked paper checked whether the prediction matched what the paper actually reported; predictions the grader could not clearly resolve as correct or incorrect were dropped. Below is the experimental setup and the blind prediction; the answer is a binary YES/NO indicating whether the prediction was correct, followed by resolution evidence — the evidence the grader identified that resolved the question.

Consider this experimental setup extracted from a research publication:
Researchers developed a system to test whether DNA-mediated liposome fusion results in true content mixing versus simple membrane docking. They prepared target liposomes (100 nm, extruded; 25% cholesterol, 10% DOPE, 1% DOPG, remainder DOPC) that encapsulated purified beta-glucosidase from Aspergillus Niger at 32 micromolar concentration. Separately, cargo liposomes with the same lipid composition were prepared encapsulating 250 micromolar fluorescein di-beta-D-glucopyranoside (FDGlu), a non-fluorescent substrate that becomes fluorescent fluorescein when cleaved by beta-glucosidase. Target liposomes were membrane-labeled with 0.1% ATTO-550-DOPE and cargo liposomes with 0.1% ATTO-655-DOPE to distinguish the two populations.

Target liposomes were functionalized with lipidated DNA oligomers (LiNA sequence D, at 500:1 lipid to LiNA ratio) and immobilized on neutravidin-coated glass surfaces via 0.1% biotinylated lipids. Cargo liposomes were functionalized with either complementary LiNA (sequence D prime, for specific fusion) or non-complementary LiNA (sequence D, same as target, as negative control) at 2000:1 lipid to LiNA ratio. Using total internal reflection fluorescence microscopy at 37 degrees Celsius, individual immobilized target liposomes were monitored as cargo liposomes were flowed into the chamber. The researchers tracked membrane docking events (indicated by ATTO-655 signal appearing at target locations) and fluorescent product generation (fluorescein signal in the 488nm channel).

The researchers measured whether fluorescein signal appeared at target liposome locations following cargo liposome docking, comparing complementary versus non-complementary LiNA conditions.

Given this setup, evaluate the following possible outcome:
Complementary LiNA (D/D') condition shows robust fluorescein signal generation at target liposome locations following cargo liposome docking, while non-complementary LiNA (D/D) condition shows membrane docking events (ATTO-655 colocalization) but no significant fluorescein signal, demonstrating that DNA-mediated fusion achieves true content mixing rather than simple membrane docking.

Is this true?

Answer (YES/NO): YES